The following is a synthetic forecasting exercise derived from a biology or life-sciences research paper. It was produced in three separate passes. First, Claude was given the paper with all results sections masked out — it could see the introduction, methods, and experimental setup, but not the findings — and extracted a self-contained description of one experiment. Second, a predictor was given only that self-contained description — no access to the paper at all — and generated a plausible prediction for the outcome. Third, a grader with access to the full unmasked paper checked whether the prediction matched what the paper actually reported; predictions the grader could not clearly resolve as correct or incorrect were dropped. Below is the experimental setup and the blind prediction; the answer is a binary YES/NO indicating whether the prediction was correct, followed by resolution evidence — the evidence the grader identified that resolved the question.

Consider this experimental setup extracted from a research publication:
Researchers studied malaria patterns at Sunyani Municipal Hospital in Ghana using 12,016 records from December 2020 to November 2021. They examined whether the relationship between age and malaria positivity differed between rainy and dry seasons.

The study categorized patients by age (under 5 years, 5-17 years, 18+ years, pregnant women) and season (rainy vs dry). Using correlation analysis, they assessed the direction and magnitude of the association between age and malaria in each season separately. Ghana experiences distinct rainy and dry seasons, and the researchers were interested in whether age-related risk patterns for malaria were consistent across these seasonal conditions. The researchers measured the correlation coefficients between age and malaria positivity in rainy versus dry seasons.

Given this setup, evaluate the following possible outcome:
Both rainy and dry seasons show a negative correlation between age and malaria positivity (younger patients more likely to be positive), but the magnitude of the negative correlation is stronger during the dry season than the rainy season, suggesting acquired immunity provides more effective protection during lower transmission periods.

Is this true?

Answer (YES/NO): NO